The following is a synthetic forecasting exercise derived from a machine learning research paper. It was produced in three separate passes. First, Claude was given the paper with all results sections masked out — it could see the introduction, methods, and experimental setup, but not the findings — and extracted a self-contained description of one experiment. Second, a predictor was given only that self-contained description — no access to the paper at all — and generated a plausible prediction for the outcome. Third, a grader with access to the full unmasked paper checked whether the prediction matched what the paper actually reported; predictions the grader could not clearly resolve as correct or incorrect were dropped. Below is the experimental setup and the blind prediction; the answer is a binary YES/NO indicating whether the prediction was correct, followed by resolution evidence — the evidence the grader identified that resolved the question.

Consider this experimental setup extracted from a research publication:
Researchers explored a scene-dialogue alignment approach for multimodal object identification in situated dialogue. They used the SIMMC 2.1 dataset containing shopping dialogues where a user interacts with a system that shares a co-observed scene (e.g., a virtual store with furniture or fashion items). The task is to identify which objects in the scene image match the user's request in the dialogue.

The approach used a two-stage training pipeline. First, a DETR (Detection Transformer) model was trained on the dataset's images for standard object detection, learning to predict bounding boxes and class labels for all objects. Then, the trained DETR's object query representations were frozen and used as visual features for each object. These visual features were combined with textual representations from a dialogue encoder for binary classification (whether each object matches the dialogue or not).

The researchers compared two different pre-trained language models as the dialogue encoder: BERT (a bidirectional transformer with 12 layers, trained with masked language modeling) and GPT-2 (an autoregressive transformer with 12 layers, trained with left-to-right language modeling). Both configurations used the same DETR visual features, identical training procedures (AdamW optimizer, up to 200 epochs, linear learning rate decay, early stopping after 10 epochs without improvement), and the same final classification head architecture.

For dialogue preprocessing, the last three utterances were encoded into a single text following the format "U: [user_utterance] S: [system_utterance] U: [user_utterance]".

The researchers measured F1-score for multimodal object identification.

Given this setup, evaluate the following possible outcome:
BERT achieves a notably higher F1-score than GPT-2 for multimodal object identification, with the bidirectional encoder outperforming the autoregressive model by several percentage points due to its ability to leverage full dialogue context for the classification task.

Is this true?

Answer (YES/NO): NO